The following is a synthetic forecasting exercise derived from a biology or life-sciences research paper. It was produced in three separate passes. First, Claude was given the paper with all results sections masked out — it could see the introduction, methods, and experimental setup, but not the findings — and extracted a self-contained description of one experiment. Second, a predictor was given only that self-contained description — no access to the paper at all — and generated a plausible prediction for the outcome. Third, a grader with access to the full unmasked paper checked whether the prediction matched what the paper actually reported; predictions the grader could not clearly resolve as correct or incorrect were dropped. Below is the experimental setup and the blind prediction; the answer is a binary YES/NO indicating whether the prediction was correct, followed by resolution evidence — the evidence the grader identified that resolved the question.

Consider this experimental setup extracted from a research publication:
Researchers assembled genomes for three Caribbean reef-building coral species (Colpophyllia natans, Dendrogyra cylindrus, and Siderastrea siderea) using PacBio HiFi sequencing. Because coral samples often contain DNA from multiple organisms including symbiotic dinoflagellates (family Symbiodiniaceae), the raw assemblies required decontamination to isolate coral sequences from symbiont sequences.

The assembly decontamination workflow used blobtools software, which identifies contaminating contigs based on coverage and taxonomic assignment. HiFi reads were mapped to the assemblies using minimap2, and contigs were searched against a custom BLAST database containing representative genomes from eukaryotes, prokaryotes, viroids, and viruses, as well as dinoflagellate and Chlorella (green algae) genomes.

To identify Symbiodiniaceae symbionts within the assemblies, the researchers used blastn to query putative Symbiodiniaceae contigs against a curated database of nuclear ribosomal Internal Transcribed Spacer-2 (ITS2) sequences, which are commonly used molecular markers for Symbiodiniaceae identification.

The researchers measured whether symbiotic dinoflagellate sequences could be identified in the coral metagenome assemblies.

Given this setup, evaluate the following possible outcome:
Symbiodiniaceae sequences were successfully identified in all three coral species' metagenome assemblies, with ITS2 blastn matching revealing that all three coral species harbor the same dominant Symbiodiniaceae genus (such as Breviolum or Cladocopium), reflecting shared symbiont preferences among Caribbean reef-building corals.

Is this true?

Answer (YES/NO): NO